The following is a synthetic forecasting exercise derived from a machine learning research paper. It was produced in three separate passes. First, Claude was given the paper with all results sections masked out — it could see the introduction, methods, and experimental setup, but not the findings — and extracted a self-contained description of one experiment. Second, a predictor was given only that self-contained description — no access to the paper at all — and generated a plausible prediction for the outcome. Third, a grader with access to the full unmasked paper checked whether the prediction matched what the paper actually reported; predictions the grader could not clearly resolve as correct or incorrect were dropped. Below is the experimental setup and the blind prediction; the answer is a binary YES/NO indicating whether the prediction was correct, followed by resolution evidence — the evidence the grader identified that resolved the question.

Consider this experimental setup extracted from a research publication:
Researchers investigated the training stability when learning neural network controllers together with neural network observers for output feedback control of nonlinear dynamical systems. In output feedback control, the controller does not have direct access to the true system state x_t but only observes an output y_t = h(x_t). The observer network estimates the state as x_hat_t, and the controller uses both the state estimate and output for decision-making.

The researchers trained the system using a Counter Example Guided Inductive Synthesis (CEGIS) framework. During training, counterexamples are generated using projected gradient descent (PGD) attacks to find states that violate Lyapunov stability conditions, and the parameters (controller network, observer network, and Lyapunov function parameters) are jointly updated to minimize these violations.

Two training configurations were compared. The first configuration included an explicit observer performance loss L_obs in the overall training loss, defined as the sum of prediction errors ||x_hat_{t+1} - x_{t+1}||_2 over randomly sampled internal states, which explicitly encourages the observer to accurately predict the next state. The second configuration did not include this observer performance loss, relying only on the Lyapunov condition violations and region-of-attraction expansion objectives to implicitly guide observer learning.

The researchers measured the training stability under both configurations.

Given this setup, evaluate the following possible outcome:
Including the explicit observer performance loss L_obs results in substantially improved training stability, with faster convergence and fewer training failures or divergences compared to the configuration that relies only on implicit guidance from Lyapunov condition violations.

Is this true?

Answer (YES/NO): NO